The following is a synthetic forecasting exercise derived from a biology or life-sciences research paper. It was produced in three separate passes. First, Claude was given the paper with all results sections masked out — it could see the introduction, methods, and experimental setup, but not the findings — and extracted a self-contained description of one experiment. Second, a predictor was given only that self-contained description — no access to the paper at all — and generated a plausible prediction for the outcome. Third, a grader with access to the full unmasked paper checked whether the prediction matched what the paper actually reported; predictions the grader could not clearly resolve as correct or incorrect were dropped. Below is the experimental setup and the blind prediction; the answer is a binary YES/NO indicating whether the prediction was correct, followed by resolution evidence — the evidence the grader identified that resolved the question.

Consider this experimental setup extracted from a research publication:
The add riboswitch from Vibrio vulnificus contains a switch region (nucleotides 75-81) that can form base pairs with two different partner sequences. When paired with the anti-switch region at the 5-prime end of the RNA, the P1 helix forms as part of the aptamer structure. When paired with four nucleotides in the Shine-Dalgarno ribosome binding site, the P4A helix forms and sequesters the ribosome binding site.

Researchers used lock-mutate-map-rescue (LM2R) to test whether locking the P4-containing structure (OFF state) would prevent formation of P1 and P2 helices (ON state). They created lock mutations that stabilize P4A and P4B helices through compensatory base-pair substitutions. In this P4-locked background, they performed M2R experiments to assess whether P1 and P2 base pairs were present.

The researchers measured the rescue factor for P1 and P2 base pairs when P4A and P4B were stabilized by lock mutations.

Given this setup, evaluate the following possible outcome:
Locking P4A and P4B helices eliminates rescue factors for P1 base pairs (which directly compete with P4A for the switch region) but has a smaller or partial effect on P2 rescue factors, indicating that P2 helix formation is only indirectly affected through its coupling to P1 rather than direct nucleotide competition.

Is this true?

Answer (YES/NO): NO